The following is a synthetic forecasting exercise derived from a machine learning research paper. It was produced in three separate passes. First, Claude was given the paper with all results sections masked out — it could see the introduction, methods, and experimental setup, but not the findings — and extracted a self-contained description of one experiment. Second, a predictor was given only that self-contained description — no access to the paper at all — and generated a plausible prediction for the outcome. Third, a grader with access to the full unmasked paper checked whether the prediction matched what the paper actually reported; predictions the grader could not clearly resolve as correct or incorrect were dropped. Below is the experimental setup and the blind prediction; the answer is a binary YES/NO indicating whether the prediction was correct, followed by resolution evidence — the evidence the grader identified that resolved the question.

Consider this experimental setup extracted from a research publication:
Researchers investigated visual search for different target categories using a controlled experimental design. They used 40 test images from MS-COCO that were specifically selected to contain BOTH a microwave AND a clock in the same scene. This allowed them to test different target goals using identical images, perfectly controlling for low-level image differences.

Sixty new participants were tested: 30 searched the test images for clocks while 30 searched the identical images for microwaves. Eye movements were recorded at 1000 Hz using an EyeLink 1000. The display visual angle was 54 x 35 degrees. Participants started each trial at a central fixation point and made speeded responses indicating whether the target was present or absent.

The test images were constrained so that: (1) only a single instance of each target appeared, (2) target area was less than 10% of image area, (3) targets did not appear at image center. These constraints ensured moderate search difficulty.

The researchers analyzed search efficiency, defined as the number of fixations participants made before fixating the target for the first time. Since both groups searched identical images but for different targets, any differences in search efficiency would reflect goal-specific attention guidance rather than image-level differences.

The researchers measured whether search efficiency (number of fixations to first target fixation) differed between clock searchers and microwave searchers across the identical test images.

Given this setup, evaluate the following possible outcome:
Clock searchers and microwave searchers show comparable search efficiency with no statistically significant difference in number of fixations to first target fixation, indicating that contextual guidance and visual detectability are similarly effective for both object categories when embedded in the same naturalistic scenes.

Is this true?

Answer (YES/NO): NO